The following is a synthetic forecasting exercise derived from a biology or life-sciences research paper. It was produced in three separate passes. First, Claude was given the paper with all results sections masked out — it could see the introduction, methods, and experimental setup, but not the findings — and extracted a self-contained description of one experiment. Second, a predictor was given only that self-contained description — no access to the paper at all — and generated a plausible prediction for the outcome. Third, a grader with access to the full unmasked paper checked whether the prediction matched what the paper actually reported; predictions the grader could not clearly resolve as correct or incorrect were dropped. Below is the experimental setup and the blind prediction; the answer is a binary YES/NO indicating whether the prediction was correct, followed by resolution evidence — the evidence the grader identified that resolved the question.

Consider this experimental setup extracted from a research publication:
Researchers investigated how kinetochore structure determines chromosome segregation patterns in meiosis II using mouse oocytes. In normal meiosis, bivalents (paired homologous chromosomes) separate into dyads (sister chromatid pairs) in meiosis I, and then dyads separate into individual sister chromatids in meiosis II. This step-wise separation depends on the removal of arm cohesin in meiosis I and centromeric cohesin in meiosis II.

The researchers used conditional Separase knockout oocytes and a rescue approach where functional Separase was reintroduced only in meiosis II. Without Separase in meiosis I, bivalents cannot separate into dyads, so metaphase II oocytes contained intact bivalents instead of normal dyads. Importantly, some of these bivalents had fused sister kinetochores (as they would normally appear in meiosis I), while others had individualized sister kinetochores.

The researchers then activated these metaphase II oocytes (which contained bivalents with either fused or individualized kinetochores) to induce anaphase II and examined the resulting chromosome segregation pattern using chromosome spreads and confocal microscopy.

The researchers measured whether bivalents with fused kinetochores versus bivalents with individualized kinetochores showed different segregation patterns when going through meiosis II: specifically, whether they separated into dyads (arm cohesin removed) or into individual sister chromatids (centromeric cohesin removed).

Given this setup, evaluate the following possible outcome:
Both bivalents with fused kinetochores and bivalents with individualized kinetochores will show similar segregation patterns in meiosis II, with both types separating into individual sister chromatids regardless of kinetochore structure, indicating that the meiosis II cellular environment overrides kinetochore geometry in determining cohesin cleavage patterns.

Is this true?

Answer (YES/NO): NO